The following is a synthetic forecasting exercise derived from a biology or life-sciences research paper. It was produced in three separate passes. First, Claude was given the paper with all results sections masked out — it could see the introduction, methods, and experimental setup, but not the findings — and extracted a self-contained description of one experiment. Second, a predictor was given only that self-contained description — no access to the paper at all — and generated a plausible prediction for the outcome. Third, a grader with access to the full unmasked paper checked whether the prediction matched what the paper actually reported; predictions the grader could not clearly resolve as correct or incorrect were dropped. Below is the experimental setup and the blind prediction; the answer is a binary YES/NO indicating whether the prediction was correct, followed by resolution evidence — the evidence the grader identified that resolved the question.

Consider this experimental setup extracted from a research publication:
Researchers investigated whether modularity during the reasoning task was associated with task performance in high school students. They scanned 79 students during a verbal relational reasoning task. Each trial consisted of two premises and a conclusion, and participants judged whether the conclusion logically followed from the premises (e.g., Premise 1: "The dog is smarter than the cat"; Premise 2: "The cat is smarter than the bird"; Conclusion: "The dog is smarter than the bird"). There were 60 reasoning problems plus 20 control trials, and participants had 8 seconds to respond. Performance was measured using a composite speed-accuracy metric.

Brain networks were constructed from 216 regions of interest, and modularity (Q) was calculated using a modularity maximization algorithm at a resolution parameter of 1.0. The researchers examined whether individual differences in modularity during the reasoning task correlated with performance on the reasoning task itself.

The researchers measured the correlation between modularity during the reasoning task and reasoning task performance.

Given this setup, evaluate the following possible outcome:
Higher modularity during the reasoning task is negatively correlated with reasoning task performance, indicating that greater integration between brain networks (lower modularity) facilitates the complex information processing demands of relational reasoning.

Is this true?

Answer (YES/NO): NO